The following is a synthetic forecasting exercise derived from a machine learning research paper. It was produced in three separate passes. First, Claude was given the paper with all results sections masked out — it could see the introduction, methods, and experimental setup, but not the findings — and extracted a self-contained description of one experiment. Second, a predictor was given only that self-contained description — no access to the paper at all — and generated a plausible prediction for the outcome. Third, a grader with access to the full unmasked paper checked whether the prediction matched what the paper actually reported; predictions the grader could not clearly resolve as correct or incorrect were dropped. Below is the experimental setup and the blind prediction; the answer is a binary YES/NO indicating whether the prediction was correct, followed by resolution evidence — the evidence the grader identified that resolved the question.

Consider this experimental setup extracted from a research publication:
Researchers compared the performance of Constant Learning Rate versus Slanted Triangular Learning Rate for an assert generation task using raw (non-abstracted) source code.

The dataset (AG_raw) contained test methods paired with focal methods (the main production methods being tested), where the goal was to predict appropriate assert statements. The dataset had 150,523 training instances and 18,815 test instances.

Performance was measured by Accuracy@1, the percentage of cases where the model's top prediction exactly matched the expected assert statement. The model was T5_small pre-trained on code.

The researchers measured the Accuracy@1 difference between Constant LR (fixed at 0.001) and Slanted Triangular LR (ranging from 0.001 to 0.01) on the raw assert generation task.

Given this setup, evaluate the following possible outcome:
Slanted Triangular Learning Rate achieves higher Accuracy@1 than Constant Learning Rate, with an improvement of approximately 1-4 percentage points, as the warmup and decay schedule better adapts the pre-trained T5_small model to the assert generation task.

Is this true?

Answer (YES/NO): NO